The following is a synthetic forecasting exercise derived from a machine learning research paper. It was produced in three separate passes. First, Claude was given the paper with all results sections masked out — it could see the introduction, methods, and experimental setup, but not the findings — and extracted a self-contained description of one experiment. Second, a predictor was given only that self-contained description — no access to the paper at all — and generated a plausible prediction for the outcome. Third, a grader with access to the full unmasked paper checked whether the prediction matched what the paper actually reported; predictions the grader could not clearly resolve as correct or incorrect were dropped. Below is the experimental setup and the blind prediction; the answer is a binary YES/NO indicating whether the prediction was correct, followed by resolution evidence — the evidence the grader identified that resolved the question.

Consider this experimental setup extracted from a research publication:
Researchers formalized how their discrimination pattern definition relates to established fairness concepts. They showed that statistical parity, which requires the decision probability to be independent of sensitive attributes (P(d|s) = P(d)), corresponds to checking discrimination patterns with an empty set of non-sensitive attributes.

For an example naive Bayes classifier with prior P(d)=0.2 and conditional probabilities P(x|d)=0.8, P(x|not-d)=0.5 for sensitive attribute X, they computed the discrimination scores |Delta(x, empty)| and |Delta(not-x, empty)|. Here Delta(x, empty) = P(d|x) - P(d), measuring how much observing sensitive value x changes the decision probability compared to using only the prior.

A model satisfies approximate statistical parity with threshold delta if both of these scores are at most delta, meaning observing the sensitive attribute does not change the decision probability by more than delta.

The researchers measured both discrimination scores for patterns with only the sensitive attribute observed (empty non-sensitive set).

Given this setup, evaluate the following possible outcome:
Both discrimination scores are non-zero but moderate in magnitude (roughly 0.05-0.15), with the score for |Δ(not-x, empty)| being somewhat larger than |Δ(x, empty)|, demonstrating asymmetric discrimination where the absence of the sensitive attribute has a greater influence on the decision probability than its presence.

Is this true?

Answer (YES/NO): YES